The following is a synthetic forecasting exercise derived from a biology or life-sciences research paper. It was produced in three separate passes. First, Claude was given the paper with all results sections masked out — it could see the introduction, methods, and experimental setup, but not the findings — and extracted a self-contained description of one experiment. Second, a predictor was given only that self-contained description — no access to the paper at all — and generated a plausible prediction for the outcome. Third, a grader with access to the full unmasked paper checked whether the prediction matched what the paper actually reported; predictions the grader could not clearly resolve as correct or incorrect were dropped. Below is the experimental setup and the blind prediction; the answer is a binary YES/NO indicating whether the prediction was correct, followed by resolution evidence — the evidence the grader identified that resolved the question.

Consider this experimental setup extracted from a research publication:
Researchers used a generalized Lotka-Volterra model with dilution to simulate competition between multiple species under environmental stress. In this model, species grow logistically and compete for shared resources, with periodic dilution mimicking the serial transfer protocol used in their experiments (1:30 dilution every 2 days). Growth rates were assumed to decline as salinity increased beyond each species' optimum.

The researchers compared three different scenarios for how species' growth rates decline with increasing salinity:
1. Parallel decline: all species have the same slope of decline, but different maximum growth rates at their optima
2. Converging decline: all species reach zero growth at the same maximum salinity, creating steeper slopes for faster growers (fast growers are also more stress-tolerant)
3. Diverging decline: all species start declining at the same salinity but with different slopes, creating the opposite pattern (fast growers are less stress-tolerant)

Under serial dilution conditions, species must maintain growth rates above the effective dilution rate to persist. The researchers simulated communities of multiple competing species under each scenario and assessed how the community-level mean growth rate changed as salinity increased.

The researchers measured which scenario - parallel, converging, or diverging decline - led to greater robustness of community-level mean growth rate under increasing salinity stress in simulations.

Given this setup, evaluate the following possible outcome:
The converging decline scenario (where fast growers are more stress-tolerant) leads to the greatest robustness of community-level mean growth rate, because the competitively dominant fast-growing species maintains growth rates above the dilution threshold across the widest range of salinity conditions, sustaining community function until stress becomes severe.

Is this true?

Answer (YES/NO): NO